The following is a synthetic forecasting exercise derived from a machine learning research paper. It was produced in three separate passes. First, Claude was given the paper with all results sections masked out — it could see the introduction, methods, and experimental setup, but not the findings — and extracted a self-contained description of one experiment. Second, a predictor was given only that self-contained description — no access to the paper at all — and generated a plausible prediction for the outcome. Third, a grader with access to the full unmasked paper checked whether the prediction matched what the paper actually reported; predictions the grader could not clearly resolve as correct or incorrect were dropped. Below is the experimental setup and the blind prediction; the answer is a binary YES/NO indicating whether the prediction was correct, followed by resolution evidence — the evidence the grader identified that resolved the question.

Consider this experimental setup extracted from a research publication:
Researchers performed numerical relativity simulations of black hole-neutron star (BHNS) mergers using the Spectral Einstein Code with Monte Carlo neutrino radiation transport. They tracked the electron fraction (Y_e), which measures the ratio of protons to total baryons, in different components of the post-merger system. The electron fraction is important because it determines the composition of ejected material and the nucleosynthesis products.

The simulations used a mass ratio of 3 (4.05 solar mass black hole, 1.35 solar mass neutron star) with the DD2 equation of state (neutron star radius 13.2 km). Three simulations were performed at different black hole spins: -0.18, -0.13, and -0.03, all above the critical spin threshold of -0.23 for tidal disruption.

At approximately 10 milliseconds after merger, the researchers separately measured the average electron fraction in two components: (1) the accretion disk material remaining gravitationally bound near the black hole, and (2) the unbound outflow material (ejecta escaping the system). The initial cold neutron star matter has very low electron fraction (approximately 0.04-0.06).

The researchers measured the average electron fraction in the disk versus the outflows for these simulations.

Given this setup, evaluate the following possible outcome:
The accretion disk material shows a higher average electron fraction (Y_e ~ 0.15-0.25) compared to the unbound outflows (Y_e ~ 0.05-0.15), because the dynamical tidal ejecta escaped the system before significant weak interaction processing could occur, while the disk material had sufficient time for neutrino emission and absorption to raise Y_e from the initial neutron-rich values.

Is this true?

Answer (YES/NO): NO